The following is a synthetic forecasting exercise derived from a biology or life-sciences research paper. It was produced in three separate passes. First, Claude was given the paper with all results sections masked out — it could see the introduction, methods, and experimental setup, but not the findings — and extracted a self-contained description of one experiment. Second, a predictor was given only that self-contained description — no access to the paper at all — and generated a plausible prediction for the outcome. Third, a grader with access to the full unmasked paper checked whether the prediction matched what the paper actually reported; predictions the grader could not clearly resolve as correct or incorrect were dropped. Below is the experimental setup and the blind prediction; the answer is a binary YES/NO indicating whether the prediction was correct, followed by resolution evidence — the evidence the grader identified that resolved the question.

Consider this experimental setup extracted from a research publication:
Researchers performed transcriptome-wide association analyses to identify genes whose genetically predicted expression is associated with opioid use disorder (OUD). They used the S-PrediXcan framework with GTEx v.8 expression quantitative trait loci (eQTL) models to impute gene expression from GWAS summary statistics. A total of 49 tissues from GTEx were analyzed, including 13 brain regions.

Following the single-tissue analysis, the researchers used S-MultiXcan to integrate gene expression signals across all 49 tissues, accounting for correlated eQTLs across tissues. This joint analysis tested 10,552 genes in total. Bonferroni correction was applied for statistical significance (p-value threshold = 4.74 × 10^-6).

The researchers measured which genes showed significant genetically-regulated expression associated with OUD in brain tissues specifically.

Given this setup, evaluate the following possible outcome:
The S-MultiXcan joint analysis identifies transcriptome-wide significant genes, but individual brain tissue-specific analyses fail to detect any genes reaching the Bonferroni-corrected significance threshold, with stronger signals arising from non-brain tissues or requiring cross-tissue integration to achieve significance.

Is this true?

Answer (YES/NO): NO